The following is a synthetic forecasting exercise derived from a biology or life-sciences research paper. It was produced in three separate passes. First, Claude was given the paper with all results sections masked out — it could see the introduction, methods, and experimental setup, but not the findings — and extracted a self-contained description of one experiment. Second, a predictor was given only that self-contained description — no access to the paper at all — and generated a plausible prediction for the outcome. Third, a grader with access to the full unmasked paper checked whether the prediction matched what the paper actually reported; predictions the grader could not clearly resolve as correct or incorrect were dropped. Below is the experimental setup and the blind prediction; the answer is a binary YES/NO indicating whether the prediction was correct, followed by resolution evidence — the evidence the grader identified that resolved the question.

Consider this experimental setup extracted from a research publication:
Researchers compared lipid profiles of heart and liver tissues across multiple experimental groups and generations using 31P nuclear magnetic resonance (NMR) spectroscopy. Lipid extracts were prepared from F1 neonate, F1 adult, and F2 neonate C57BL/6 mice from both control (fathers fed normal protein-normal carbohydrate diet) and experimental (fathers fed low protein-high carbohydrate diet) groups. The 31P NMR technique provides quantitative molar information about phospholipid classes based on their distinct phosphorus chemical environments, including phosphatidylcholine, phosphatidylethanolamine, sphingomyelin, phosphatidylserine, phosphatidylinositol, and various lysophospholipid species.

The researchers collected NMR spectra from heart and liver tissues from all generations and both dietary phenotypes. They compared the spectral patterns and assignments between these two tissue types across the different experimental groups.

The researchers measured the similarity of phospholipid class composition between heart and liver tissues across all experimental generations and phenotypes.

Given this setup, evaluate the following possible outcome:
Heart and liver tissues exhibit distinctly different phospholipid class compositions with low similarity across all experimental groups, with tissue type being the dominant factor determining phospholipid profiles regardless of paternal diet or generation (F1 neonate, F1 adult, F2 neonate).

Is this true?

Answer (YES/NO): NO